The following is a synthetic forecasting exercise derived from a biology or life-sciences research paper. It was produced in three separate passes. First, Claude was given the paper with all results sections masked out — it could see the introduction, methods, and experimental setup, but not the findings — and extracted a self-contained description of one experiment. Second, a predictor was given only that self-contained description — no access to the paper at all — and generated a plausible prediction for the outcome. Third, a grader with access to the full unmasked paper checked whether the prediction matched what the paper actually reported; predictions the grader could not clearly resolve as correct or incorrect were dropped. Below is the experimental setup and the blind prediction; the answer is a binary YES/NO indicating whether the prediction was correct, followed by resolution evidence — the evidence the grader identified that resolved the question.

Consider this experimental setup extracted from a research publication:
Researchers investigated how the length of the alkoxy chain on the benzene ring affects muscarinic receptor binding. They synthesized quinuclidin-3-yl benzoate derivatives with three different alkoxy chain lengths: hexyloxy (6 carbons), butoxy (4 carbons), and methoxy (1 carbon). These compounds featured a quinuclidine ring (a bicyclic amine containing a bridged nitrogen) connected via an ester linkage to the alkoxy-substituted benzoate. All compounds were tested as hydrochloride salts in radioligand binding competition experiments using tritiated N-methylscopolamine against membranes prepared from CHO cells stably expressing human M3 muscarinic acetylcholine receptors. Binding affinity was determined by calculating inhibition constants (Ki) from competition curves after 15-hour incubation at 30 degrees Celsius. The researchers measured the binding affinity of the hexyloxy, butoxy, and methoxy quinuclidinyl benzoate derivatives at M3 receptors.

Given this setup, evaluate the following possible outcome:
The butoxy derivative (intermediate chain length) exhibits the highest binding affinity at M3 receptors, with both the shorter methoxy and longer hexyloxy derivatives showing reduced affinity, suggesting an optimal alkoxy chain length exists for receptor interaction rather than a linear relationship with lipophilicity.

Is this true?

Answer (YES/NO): NO